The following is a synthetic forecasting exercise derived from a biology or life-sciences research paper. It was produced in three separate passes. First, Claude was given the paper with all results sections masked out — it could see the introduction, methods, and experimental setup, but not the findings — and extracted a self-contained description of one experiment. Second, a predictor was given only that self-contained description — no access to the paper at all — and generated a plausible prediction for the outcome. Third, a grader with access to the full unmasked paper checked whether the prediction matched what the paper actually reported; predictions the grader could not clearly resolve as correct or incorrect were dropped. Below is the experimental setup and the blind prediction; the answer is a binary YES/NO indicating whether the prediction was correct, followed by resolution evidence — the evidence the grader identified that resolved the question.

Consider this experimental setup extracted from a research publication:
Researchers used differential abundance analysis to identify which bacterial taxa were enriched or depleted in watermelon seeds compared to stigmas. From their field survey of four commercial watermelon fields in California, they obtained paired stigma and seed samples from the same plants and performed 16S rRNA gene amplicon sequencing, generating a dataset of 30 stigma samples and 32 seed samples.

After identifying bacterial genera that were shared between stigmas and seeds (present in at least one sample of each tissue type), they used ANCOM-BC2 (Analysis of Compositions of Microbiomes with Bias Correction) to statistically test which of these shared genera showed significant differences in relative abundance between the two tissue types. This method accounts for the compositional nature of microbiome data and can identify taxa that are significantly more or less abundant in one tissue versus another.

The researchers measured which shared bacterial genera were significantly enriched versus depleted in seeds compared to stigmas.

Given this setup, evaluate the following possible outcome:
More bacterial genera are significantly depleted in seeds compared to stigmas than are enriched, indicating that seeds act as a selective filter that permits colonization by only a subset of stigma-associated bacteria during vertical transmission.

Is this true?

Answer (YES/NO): YES